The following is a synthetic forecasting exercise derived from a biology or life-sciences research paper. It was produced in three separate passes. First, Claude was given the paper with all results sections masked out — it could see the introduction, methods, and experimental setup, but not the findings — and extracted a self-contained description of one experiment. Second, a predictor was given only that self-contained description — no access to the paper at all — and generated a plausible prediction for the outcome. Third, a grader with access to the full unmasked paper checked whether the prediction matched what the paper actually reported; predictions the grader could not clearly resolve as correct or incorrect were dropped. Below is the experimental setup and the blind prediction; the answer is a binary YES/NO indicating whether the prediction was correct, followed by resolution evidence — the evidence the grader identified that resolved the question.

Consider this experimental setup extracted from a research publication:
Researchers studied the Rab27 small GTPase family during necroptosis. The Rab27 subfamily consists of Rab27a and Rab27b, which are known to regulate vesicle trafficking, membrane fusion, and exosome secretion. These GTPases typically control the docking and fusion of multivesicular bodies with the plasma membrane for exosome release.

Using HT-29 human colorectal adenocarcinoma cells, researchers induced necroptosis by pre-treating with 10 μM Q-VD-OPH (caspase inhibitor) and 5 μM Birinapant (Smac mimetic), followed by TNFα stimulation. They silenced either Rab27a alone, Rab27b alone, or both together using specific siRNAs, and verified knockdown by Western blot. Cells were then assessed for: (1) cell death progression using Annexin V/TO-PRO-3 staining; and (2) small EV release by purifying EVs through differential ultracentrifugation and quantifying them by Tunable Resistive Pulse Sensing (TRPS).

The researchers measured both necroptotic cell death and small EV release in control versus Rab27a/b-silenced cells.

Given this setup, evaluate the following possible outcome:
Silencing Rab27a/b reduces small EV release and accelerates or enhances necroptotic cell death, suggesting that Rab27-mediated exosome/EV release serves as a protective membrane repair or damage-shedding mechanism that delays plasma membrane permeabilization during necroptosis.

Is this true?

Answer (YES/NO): NO